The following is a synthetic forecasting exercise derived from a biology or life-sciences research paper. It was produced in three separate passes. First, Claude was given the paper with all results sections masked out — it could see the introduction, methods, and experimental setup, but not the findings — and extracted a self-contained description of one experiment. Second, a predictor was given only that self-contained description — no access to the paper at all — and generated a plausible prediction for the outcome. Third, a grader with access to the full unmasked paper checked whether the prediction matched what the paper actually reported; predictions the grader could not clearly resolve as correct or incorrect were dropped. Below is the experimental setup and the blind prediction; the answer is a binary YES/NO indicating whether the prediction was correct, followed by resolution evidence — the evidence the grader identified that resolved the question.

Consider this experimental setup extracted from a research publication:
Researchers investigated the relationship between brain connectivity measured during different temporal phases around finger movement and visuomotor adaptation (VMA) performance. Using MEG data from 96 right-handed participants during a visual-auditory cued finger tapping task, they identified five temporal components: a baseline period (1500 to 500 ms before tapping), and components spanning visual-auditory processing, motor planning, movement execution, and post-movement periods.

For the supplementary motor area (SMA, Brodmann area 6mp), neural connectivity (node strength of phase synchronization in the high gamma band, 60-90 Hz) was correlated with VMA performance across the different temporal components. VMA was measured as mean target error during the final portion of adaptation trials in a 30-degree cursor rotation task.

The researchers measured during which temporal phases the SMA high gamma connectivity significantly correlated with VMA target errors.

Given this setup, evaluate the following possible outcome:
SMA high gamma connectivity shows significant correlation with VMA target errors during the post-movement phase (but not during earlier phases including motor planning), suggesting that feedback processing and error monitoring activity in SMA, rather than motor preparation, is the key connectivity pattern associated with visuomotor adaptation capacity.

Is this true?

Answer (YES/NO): NO